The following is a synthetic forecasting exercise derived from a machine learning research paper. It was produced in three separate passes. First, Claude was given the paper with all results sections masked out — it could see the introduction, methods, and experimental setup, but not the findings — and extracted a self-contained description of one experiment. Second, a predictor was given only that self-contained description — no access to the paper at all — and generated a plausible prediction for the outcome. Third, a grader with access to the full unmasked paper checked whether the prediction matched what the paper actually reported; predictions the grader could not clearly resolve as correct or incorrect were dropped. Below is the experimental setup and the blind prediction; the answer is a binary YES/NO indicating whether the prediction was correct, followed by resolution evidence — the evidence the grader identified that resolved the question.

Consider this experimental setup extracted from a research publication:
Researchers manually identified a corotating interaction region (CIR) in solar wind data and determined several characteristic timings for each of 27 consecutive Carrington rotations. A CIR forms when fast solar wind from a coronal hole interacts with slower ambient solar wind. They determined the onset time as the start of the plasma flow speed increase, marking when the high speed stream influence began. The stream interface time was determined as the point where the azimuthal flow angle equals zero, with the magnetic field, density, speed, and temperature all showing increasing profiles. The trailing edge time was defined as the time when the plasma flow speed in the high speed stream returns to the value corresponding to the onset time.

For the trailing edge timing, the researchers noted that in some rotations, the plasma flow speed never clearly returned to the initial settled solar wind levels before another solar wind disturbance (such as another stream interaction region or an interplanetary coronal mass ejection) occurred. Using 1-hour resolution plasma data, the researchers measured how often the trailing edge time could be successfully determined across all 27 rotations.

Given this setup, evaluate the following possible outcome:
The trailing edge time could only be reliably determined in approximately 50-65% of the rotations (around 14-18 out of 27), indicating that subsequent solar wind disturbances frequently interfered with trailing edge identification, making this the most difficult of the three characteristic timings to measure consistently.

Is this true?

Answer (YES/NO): NO